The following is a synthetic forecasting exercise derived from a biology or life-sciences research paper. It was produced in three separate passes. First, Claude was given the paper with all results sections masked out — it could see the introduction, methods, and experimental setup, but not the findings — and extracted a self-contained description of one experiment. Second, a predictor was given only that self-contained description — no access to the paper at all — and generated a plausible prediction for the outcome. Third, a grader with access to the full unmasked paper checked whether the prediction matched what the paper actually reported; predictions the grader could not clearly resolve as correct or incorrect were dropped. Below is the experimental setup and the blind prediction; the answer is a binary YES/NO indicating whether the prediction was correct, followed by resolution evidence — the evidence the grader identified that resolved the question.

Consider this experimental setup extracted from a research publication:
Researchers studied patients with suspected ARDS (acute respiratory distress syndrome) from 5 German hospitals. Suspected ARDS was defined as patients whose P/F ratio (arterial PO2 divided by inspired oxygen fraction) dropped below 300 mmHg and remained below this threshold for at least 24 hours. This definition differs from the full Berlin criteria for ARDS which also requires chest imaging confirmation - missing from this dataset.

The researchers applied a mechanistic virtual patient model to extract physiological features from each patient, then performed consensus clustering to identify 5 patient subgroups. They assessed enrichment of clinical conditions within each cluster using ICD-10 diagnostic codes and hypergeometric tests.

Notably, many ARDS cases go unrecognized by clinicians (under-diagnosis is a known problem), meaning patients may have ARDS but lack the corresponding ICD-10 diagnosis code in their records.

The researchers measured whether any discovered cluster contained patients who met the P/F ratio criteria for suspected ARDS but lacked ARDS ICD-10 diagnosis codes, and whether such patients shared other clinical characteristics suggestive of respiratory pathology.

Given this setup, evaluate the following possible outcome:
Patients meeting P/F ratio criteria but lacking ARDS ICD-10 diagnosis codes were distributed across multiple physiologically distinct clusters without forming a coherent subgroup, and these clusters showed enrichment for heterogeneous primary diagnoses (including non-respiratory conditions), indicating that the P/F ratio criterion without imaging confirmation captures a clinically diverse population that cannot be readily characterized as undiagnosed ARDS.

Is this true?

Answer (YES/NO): NO